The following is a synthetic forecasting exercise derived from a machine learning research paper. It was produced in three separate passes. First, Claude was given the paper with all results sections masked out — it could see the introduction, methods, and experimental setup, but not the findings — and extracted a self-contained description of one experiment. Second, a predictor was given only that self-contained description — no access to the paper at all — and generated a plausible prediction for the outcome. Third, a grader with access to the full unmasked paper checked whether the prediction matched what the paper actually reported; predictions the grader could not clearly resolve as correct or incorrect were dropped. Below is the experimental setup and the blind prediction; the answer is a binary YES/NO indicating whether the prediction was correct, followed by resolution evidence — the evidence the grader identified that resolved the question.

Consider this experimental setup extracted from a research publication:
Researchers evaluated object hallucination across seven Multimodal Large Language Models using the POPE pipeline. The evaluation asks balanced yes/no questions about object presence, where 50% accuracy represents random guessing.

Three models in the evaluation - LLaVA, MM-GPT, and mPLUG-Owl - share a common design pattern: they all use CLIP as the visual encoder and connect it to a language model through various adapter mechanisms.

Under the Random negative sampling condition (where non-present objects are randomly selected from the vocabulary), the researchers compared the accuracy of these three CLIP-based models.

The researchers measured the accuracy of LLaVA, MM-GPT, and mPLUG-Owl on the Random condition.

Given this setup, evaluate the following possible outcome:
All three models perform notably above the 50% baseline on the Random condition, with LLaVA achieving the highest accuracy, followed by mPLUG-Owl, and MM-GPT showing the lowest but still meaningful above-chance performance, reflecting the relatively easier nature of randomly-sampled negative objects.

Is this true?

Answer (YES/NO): NO